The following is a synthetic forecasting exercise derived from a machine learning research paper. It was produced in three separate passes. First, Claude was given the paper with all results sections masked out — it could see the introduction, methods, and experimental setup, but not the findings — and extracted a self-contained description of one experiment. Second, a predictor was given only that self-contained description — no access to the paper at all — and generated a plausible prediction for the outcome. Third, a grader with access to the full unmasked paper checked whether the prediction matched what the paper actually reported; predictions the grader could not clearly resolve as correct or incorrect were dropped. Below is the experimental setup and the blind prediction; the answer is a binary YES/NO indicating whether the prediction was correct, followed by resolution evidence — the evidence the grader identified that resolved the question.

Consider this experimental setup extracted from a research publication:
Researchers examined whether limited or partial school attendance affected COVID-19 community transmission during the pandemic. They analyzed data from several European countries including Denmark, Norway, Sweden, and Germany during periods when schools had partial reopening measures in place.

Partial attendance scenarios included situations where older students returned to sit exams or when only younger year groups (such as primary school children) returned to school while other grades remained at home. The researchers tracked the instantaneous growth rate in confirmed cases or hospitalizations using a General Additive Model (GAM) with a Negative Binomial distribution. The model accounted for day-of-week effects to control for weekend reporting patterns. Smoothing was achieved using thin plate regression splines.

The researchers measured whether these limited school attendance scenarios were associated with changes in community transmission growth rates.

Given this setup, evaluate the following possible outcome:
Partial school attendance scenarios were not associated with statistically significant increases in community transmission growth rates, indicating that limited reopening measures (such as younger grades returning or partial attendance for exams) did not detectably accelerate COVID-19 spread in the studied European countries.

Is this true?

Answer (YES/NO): YES